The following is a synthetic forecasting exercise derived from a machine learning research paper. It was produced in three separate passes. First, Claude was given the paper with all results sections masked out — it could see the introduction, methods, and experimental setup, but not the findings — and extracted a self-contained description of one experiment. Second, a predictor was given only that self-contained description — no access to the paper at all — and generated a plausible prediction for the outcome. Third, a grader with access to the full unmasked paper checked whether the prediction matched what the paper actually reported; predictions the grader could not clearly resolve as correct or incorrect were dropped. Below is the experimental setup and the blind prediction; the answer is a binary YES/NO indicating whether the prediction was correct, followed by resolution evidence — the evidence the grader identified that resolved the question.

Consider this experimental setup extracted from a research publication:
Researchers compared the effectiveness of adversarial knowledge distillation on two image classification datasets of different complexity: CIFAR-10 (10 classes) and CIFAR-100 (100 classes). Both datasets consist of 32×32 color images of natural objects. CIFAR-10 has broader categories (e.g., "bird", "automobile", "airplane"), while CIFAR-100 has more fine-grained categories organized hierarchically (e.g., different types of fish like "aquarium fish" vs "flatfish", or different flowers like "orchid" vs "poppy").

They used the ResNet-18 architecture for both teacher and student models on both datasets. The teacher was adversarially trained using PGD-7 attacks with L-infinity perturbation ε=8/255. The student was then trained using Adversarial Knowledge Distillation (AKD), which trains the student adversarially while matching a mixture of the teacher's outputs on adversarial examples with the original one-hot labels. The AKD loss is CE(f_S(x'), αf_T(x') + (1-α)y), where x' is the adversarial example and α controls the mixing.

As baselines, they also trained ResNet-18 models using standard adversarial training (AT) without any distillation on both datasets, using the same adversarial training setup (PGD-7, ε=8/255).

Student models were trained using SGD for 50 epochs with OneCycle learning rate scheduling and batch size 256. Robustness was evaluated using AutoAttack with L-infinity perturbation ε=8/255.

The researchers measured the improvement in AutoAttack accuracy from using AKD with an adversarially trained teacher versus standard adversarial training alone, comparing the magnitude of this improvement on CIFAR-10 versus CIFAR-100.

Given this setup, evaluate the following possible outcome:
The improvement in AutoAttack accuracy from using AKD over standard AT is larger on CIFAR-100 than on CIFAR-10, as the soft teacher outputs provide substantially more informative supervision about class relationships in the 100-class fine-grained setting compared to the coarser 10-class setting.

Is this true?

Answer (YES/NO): YES